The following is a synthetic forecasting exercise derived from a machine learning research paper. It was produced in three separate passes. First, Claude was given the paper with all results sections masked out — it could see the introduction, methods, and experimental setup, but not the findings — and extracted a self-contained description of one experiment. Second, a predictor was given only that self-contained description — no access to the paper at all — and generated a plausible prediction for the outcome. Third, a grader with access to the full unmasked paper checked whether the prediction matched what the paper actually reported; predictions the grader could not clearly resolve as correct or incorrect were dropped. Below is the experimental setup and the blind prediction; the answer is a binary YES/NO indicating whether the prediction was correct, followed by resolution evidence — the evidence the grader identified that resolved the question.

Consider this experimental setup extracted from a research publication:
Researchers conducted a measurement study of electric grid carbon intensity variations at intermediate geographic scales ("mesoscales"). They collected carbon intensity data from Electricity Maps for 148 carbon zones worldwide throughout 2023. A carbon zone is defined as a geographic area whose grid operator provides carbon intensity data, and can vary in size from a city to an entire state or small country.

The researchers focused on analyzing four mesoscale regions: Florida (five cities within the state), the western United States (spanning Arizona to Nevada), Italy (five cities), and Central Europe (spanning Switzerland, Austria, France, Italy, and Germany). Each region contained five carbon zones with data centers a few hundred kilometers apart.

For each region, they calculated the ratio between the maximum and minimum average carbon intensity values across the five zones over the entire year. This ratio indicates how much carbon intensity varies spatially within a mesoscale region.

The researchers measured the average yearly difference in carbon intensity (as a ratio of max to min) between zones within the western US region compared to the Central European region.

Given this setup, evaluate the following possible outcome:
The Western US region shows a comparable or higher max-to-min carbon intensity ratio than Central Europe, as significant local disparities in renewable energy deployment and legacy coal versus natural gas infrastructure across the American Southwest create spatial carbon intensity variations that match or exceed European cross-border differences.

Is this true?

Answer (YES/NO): NO